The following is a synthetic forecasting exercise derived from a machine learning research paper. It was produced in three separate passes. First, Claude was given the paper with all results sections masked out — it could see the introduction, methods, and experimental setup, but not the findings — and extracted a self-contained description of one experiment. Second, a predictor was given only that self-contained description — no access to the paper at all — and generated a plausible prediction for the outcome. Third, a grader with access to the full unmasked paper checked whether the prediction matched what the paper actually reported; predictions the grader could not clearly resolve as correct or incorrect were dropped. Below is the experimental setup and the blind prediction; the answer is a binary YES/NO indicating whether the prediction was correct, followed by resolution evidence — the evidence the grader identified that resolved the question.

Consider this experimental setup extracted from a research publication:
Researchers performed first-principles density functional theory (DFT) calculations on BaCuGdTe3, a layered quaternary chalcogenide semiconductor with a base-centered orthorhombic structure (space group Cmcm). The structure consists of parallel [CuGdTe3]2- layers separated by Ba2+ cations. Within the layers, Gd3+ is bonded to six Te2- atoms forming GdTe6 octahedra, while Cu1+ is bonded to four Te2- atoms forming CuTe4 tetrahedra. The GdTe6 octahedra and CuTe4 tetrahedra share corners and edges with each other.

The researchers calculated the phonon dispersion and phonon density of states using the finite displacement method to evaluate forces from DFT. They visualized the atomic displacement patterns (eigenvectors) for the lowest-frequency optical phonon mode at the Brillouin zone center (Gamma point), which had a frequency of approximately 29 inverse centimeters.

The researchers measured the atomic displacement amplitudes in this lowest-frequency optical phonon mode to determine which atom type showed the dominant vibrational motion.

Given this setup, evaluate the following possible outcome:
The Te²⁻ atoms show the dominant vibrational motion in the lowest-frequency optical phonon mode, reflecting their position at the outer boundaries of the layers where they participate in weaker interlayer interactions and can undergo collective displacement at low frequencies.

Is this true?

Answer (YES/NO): NO